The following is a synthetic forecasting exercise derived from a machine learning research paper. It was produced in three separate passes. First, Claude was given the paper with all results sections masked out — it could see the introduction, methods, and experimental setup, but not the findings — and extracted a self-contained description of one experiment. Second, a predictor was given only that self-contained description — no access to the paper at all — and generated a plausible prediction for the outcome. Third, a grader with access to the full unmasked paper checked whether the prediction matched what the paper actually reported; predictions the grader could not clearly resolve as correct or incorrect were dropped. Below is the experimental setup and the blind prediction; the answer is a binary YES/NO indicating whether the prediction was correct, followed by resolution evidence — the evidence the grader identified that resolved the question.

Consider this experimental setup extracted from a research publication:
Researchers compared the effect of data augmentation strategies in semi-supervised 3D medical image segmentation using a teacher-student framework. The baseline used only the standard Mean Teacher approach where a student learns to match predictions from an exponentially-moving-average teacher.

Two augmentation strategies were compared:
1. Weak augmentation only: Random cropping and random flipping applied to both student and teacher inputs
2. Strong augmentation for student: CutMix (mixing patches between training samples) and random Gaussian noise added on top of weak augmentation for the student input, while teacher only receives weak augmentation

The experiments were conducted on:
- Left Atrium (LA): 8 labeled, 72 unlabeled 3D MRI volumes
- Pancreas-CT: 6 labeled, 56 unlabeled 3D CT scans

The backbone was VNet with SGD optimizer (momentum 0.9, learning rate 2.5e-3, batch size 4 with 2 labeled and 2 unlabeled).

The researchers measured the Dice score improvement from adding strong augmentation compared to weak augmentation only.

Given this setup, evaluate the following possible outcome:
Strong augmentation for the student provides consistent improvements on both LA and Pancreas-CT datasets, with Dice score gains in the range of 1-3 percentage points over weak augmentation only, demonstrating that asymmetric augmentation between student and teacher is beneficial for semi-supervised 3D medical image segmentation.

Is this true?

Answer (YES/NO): NO